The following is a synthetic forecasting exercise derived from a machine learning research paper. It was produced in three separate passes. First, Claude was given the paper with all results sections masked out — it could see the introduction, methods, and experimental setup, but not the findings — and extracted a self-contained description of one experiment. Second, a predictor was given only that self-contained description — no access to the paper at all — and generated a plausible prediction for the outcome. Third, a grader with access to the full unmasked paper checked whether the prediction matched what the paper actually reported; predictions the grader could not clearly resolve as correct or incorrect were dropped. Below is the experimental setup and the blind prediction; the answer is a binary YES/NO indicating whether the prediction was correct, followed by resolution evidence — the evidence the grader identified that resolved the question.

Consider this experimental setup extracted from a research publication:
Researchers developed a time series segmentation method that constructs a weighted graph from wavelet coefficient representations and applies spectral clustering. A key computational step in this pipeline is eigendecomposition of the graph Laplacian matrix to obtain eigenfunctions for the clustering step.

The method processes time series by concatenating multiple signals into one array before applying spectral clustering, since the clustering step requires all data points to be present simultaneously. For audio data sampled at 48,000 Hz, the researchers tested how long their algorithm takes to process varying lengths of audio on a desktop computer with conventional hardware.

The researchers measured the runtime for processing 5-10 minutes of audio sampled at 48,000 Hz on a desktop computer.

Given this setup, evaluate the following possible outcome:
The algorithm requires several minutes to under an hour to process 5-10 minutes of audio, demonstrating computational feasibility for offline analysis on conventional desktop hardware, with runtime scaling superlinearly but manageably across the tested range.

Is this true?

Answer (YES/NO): YES